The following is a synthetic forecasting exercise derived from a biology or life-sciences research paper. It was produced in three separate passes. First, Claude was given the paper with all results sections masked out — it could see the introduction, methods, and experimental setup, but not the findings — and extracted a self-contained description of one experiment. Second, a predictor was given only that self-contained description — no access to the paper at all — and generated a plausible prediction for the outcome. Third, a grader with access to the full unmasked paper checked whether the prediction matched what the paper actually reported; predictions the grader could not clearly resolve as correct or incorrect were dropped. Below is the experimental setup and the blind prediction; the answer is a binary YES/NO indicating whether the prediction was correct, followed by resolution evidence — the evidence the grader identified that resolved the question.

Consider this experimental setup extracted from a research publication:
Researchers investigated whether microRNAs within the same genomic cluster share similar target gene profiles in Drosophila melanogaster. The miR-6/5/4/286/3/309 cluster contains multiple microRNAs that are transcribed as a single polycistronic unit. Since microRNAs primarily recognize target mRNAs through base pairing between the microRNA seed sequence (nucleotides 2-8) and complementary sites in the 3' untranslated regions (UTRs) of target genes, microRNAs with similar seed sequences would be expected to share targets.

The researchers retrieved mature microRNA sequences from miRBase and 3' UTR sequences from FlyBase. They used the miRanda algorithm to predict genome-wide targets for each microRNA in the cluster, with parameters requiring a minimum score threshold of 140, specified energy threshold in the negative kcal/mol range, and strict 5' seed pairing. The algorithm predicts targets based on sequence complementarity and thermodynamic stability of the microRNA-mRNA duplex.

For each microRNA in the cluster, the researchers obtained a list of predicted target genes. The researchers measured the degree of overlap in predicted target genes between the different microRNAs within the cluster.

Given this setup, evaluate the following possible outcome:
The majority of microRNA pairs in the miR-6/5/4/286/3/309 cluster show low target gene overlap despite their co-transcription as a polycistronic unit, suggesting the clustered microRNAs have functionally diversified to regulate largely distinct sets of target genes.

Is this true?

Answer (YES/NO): NO